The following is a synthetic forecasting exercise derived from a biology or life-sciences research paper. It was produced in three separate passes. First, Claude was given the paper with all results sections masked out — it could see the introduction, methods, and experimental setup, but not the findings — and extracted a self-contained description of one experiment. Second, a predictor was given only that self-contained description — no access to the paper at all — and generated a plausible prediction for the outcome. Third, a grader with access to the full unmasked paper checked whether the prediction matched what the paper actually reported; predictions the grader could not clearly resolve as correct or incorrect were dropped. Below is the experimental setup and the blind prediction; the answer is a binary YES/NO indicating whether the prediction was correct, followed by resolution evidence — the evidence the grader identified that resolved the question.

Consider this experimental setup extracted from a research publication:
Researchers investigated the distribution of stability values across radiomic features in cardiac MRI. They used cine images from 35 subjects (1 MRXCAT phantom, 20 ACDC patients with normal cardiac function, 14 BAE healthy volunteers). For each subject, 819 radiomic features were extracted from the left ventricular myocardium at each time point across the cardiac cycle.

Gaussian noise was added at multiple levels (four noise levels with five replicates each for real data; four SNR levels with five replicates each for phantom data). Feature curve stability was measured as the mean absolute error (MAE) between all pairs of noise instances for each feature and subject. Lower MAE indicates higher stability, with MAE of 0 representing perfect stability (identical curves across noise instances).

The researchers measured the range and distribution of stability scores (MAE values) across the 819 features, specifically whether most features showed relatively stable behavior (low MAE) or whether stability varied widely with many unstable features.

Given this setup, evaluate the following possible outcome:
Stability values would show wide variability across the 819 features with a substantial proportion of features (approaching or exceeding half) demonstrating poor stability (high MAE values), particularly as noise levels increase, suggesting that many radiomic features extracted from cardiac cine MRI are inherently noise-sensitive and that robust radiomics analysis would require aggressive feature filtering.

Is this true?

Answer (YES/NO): NO